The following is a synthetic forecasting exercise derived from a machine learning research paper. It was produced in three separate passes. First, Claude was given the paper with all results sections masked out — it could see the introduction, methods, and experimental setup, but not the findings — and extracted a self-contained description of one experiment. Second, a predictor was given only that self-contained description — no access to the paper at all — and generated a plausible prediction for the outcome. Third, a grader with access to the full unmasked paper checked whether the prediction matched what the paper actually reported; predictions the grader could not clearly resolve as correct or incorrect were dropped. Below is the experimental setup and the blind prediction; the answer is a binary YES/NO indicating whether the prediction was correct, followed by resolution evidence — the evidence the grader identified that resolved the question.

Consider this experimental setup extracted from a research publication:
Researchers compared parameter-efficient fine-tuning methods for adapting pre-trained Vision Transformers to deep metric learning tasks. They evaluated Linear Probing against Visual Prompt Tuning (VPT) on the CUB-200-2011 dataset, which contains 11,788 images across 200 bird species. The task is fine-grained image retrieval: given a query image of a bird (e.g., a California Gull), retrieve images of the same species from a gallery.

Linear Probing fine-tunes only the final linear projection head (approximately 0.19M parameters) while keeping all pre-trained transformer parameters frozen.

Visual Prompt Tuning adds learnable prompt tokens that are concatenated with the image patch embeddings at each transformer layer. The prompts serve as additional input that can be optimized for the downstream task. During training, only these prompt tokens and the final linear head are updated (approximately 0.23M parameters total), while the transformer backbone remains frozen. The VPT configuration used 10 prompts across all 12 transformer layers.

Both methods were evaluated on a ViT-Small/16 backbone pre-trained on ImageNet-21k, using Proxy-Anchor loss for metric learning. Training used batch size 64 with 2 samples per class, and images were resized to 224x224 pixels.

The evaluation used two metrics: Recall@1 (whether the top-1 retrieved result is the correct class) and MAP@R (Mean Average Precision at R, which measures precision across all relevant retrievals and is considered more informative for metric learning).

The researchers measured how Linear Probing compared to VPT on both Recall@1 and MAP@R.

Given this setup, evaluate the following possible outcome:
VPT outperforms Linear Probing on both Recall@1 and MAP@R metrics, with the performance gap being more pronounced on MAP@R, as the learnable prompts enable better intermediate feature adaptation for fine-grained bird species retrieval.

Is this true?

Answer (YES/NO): YES